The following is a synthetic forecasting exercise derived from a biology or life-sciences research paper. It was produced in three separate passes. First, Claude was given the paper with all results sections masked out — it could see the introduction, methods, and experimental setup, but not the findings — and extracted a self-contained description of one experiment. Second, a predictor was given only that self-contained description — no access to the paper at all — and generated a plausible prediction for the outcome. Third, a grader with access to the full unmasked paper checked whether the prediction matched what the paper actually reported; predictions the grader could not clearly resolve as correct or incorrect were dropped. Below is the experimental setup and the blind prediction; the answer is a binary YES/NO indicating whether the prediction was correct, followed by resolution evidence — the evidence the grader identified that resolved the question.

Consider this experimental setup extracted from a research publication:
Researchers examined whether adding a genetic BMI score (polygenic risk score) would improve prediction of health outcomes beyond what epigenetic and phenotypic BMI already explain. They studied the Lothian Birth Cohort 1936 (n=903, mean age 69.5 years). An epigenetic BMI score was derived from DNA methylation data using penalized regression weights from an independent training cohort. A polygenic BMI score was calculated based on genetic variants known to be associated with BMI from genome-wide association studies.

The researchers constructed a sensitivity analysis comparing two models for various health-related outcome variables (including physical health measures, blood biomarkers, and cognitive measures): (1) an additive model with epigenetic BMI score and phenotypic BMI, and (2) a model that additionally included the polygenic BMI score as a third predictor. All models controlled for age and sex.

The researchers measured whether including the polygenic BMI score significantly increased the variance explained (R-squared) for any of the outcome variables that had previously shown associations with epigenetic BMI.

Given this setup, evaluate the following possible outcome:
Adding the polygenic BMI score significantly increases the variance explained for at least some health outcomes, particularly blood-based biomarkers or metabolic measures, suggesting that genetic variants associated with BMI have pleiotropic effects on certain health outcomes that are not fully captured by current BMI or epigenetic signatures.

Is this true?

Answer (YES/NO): NO